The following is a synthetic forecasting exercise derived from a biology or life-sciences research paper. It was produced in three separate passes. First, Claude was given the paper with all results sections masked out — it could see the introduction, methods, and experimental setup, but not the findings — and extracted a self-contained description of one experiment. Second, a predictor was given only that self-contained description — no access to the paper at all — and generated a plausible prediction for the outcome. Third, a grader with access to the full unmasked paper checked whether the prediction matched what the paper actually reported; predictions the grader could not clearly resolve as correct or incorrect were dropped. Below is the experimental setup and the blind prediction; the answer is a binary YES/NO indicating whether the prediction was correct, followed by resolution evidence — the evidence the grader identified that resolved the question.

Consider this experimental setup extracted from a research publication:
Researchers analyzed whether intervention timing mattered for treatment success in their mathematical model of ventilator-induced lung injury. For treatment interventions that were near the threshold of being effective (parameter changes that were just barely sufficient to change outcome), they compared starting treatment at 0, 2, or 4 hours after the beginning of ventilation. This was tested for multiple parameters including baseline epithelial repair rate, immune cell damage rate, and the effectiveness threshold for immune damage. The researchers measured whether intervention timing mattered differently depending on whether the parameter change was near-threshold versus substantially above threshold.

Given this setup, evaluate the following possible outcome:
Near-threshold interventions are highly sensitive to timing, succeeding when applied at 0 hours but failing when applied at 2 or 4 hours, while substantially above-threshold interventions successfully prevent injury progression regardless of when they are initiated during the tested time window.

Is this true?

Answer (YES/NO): NO